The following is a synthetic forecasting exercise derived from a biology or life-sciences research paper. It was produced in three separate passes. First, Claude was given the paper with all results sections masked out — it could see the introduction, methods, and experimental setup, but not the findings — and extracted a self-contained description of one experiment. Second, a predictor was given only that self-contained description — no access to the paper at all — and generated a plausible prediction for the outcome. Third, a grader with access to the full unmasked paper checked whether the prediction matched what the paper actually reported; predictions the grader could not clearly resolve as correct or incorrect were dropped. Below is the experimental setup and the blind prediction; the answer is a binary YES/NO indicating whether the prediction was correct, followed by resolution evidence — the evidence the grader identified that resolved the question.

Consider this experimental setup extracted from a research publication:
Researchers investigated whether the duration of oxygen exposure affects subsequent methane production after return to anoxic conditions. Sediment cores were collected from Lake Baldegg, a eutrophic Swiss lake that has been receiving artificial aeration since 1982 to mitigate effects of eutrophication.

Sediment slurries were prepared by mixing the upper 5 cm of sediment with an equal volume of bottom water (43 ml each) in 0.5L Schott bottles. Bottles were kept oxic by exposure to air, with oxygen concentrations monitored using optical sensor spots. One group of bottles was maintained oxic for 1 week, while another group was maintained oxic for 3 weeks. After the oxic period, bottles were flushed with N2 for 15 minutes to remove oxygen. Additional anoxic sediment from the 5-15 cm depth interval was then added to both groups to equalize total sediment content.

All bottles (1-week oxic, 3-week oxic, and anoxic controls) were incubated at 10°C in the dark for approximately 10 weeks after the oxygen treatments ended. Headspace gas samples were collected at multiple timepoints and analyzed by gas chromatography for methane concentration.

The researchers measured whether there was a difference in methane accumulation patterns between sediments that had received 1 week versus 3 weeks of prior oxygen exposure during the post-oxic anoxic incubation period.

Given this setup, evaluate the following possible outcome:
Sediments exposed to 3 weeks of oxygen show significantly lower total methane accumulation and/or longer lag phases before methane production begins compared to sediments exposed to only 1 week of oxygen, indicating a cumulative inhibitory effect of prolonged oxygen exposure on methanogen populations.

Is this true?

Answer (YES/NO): NO